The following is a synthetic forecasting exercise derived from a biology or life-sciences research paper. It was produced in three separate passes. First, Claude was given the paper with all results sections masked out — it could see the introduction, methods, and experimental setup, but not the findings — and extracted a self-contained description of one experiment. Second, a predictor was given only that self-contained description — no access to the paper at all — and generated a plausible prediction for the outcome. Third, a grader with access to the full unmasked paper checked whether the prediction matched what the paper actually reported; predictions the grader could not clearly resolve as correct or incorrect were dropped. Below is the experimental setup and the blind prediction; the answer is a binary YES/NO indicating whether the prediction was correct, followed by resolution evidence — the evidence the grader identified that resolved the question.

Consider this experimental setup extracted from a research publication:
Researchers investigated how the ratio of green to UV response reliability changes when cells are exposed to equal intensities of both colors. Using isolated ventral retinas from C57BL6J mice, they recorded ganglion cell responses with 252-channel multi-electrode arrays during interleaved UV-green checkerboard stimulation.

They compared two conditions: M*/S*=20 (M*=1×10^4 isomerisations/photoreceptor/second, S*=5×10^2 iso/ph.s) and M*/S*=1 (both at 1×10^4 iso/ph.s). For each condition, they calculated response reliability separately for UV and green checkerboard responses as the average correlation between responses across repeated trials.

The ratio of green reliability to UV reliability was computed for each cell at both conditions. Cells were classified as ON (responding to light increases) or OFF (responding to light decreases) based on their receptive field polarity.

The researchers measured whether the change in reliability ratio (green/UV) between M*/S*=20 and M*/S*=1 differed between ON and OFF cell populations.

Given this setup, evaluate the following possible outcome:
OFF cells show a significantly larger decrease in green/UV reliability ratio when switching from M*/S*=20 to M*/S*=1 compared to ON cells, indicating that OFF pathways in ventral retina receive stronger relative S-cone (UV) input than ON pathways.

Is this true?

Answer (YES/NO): NO